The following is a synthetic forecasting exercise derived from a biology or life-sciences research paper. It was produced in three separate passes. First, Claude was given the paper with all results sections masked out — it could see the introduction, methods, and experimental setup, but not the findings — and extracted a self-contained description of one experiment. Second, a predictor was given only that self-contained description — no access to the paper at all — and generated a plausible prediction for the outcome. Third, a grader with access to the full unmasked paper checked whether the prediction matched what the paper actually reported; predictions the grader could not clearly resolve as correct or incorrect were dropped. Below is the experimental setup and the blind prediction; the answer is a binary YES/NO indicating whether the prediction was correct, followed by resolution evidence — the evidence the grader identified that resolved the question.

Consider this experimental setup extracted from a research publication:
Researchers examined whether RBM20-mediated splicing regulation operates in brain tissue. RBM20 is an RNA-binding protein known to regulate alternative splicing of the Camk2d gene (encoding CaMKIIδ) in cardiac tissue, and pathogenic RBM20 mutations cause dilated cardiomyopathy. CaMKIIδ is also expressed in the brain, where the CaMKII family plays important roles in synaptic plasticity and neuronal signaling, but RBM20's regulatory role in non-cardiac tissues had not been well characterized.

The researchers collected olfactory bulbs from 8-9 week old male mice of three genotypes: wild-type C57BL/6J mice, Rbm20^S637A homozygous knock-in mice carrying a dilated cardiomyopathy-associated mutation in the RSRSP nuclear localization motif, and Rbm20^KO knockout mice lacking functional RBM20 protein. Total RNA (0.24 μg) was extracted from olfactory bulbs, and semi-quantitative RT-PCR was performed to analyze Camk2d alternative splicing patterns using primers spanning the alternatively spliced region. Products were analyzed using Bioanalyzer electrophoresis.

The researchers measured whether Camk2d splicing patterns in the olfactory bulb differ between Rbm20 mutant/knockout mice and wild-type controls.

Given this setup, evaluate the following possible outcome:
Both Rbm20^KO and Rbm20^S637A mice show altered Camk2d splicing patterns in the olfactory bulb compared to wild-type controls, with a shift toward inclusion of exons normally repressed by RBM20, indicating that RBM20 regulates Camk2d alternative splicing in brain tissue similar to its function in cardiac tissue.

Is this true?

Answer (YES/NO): NO